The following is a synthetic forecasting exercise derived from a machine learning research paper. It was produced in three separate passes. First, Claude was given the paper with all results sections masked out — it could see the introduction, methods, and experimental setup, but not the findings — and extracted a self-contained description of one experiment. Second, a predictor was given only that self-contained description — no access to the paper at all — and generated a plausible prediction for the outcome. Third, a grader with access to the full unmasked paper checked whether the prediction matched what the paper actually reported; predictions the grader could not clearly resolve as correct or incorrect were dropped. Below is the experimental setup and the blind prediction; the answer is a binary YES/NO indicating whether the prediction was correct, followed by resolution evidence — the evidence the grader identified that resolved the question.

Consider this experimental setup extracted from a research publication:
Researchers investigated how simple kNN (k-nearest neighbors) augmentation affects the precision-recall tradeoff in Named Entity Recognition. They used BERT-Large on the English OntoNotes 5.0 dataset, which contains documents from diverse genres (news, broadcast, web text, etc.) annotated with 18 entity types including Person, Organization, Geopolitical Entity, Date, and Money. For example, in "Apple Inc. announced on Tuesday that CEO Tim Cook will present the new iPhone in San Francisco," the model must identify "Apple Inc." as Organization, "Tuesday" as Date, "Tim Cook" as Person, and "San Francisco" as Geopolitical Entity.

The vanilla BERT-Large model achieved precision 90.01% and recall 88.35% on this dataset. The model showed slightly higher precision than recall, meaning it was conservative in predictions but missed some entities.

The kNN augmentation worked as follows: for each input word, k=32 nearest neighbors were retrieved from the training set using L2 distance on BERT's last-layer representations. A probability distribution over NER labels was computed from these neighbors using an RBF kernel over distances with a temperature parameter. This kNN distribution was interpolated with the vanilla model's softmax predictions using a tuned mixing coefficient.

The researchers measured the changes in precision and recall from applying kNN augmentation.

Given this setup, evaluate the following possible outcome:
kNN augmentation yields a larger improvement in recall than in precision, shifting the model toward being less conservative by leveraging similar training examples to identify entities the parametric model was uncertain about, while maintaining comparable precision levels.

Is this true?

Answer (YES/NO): YES